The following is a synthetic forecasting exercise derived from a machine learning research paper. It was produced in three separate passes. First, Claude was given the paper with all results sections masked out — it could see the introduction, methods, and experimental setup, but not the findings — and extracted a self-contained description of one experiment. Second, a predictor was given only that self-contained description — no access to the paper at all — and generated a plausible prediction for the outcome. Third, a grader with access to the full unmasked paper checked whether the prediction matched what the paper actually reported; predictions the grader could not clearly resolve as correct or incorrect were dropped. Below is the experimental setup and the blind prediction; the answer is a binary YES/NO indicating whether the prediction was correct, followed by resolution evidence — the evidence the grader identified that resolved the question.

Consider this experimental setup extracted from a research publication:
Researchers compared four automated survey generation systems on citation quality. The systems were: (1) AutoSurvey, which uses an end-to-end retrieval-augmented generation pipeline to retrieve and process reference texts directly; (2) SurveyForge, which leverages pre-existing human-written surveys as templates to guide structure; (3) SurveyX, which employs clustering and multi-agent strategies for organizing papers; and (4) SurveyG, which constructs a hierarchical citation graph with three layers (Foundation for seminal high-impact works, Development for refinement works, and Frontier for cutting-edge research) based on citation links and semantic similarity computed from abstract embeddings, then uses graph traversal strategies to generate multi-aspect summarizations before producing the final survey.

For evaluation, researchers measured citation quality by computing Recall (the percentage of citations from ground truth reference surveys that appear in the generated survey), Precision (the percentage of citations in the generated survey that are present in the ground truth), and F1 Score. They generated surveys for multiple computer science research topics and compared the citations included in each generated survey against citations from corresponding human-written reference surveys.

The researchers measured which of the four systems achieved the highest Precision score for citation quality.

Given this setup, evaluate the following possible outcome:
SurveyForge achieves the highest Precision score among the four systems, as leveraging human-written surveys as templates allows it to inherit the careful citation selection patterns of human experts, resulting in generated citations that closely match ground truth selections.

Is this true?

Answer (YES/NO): NO